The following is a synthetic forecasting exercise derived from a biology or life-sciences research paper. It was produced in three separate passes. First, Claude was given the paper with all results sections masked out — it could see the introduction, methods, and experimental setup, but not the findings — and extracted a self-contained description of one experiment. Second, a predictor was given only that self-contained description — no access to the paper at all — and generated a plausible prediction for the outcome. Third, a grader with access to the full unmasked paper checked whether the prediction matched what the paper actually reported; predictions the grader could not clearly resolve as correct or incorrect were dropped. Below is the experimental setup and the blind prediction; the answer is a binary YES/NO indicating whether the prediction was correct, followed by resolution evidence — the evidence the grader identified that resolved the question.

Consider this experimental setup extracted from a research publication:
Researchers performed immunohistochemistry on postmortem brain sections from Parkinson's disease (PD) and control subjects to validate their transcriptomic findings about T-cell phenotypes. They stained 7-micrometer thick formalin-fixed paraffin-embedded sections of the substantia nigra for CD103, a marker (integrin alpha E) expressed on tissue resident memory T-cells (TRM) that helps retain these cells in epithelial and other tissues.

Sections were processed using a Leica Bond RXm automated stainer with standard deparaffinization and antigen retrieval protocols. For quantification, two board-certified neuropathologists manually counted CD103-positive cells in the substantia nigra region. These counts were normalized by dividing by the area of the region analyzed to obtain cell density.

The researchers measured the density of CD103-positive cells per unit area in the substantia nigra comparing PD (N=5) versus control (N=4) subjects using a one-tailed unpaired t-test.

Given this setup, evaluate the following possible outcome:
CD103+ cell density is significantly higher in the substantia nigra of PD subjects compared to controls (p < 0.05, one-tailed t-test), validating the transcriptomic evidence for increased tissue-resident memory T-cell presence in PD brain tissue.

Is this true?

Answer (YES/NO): YES